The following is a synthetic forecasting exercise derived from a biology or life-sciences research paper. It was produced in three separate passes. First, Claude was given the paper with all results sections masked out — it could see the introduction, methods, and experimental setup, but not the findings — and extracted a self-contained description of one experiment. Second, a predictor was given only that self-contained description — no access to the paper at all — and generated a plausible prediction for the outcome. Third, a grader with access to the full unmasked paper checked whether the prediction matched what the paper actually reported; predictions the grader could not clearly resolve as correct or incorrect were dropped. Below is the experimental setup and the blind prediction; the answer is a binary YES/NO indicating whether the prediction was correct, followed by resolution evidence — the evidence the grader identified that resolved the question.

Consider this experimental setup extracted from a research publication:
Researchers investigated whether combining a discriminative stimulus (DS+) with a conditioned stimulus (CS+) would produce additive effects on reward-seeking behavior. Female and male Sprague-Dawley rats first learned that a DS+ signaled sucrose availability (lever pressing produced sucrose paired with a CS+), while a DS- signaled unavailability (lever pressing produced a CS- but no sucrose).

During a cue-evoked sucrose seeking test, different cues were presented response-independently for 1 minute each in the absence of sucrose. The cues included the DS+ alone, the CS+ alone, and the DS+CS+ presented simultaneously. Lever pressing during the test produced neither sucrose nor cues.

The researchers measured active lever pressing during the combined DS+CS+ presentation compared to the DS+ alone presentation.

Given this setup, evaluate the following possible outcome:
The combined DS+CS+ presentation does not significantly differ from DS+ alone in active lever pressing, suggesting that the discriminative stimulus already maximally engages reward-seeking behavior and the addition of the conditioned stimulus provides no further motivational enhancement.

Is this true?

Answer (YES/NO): YES